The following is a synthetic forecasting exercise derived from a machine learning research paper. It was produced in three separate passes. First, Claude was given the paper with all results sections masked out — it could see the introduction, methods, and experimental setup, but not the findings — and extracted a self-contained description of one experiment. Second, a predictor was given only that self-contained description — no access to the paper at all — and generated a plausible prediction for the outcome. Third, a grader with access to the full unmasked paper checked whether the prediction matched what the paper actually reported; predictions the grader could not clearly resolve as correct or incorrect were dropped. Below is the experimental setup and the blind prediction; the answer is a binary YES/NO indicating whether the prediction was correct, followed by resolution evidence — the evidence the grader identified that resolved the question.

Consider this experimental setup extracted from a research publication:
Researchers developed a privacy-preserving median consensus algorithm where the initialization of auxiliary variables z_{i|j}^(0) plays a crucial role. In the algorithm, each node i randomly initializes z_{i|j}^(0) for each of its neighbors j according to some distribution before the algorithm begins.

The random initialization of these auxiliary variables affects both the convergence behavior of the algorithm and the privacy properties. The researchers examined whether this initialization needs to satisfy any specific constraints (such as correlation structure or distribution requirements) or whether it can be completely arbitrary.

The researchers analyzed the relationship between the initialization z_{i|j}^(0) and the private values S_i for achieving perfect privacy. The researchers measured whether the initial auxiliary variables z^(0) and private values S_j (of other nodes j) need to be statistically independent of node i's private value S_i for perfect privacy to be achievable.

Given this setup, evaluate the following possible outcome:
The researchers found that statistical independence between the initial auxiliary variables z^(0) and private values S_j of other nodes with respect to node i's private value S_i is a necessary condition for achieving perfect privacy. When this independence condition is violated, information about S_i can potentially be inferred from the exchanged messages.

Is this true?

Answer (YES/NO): NO